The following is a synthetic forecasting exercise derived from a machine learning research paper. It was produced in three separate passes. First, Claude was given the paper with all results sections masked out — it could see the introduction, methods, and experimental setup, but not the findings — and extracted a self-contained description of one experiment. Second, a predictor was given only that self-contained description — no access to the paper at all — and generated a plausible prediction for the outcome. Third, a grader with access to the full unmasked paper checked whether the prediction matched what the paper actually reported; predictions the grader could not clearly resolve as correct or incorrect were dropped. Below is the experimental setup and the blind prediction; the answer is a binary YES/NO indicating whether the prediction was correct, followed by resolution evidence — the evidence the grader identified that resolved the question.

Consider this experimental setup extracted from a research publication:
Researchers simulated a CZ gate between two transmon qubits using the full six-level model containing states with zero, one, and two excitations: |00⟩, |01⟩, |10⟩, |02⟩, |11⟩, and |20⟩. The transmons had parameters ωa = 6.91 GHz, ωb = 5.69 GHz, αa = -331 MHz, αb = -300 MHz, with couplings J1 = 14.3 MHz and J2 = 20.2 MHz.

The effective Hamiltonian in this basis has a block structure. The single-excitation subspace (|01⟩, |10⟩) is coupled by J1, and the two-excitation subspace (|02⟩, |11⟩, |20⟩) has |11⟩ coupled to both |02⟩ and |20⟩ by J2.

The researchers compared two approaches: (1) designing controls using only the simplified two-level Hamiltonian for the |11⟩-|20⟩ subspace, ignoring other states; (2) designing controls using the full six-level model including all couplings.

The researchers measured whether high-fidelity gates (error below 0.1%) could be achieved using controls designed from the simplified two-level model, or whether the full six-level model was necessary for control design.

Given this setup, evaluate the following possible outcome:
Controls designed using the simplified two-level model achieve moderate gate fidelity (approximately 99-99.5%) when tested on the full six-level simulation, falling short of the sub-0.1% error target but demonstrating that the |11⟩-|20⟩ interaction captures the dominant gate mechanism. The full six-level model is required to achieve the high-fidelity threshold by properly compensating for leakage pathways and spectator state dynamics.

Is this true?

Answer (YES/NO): NO